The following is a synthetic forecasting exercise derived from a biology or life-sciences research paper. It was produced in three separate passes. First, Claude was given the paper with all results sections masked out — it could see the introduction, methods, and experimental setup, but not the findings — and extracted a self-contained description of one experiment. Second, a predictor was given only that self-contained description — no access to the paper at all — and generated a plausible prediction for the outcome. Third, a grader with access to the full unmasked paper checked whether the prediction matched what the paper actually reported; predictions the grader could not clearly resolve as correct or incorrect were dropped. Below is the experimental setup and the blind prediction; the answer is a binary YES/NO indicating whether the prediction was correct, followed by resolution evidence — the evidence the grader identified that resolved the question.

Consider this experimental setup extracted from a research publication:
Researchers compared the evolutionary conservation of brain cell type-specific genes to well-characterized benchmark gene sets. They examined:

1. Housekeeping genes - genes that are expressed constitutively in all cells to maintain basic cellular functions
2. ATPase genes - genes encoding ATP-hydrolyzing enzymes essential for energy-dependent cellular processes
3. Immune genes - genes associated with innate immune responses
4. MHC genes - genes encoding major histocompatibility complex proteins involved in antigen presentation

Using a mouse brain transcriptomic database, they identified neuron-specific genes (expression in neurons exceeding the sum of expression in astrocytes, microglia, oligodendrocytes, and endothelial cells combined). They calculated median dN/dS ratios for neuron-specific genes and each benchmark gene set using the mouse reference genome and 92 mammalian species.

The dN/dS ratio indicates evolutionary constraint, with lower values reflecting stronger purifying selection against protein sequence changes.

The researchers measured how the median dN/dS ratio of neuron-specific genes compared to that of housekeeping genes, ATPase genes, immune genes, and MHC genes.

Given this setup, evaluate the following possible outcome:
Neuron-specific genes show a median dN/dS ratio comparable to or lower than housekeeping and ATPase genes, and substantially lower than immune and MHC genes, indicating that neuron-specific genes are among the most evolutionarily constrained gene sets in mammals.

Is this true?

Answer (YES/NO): YES